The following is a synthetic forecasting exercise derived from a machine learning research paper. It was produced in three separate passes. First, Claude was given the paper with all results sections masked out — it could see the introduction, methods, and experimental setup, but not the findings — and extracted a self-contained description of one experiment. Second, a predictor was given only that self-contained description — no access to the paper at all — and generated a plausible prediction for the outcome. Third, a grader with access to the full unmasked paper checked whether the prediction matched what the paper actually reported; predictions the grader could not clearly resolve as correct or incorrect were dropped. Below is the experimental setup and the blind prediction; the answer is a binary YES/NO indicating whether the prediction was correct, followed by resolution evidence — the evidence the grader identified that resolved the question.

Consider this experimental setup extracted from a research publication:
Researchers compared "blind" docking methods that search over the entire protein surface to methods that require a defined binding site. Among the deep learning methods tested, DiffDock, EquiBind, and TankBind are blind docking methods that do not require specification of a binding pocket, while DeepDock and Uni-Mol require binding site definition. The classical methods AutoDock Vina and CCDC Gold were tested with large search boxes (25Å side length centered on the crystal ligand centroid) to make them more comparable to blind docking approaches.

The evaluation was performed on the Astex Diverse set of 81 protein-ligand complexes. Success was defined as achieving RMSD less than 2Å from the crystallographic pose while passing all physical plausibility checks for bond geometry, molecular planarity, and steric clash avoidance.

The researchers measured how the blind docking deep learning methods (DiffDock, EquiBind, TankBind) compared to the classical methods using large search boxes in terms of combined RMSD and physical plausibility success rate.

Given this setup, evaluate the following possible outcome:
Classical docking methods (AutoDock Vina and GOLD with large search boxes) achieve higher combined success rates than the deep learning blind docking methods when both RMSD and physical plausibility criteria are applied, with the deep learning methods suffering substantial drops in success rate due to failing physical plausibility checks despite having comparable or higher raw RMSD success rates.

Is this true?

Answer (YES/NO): YES